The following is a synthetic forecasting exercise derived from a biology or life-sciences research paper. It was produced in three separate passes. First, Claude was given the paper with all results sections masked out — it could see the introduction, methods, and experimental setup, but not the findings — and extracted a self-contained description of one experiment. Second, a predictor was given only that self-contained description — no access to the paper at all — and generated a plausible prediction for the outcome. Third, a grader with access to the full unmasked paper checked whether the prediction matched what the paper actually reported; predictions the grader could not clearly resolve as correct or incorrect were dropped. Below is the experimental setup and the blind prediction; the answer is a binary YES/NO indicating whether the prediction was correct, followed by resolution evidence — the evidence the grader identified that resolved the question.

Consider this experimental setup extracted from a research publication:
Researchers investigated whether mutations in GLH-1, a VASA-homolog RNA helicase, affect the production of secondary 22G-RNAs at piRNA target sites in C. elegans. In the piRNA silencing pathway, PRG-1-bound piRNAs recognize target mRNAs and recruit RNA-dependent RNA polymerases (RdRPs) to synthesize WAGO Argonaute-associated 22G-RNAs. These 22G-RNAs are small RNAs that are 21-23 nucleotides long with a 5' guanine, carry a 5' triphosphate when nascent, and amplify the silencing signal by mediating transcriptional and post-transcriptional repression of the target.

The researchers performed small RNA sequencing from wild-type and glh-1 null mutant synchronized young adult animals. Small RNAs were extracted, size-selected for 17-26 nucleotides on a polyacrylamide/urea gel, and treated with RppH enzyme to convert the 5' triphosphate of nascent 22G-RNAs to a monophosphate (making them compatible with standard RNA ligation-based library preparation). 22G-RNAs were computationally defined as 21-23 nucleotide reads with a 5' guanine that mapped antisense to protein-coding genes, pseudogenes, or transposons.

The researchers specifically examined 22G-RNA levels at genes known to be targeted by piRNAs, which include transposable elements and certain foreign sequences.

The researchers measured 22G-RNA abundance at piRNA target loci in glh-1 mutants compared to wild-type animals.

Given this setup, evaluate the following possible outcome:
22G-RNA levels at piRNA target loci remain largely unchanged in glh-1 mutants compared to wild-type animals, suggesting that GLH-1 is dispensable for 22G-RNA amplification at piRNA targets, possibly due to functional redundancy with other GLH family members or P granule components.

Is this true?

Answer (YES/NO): NO